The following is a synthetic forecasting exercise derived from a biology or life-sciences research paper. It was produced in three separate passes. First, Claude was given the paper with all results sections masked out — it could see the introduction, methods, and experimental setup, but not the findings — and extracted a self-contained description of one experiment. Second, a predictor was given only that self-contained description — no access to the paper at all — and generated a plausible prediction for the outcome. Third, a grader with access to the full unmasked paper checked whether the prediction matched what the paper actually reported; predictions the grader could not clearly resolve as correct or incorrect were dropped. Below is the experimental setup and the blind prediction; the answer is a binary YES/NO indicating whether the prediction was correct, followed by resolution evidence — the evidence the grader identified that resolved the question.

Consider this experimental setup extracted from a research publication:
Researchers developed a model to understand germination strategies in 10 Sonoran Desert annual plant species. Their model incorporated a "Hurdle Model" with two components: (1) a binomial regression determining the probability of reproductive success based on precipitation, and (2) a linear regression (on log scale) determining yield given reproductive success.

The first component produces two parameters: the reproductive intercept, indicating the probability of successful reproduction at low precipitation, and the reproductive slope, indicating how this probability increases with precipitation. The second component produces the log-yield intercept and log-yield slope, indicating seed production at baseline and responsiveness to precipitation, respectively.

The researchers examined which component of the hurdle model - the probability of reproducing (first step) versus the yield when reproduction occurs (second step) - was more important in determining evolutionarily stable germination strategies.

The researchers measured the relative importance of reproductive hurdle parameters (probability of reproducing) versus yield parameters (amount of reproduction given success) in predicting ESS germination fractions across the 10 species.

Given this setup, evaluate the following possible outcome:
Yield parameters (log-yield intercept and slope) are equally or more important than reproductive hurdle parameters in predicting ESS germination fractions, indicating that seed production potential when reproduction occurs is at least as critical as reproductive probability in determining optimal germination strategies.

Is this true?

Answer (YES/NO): YES